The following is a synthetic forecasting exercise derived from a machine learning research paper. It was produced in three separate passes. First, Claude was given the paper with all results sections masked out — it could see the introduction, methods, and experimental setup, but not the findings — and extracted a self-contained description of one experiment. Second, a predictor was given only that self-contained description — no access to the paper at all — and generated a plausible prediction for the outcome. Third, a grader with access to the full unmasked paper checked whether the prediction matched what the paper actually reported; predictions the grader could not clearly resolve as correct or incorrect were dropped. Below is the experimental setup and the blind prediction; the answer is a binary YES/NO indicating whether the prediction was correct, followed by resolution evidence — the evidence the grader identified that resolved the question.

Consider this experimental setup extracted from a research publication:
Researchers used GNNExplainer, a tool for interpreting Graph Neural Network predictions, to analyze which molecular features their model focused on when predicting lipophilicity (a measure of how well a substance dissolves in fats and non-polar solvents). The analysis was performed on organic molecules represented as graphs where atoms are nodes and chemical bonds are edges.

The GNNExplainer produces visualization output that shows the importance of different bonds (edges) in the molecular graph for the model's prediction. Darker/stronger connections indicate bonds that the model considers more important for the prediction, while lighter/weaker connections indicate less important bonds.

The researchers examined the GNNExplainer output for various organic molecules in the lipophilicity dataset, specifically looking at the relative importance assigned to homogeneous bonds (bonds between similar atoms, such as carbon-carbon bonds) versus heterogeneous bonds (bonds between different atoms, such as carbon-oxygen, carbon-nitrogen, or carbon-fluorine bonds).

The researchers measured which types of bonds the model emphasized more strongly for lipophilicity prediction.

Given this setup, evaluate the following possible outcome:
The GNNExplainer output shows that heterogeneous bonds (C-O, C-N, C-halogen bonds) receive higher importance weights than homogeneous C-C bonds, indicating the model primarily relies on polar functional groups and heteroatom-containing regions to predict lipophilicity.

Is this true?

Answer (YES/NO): YES